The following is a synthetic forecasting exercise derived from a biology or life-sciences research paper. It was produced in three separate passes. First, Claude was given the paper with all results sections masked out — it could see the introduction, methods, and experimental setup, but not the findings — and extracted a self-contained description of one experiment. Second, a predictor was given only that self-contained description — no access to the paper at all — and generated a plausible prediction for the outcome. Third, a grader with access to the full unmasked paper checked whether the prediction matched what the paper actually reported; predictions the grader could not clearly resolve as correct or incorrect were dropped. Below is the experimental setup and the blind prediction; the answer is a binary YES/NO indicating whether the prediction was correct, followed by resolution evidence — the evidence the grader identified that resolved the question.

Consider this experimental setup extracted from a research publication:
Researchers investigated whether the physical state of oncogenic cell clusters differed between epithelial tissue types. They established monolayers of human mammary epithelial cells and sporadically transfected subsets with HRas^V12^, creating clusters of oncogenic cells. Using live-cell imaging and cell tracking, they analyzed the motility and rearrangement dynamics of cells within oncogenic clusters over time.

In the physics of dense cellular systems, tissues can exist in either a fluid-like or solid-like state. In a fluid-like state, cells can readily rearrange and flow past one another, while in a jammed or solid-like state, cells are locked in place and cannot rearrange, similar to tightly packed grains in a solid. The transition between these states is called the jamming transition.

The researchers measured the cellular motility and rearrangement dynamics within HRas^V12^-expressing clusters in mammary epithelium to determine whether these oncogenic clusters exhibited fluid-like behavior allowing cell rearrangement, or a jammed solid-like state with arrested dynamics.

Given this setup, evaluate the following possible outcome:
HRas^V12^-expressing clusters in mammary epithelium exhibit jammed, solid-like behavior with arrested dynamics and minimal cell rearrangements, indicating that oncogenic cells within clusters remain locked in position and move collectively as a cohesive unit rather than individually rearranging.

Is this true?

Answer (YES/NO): YES